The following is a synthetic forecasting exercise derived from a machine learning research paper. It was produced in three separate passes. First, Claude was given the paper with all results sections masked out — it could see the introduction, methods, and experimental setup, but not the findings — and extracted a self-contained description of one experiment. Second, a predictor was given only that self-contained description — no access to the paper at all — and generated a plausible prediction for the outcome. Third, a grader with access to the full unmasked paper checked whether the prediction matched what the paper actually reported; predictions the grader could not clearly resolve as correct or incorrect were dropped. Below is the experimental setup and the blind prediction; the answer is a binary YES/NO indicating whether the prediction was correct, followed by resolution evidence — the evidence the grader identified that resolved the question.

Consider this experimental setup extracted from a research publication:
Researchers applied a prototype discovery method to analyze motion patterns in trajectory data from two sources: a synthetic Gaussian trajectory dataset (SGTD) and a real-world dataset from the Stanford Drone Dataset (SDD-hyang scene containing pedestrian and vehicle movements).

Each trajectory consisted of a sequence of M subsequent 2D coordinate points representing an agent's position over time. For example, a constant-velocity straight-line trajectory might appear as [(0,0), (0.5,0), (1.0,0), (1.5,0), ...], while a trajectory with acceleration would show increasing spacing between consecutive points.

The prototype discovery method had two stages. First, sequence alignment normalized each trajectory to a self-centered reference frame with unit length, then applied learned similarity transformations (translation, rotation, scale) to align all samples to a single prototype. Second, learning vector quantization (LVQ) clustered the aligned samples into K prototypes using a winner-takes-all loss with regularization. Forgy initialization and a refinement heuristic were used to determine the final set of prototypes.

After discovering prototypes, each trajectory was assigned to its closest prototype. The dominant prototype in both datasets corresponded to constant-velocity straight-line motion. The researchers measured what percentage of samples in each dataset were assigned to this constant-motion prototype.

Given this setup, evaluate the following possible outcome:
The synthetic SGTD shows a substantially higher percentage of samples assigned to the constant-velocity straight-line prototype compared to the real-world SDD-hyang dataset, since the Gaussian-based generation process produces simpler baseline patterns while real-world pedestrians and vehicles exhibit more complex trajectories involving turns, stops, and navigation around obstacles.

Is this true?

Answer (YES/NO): YES